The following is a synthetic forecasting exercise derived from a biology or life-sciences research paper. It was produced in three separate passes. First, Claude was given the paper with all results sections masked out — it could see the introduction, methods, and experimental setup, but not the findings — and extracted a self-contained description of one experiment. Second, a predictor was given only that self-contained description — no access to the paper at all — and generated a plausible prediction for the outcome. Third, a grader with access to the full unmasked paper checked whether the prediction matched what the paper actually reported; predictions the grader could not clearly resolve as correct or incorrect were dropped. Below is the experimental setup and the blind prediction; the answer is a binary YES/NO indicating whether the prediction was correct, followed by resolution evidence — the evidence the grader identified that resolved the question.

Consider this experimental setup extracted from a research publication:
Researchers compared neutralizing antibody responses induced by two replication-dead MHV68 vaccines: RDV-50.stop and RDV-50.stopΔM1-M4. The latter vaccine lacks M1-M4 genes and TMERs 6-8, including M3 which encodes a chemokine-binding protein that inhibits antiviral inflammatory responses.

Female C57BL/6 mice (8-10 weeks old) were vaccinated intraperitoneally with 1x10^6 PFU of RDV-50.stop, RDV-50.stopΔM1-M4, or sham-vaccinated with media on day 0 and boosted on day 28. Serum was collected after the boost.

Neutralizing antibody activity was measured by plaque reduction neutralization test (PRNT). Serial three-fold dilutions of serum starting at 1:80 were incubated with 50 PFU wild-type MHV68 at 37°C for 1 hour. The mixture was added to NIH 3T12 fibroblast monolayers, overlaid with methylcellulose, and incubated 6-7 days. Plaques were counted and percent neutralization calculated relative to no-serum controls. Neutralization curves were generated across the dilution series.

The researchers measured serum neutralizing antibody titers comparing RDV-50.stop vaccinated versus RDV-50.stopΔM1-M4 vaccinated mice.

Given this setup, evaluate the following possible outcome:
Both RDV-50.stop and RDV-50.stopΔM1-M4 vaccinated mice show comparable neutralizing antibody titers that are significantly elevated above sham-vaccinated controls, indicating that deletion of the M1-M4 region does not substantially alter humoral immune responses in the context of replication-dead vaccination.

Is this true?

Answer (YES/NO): NO